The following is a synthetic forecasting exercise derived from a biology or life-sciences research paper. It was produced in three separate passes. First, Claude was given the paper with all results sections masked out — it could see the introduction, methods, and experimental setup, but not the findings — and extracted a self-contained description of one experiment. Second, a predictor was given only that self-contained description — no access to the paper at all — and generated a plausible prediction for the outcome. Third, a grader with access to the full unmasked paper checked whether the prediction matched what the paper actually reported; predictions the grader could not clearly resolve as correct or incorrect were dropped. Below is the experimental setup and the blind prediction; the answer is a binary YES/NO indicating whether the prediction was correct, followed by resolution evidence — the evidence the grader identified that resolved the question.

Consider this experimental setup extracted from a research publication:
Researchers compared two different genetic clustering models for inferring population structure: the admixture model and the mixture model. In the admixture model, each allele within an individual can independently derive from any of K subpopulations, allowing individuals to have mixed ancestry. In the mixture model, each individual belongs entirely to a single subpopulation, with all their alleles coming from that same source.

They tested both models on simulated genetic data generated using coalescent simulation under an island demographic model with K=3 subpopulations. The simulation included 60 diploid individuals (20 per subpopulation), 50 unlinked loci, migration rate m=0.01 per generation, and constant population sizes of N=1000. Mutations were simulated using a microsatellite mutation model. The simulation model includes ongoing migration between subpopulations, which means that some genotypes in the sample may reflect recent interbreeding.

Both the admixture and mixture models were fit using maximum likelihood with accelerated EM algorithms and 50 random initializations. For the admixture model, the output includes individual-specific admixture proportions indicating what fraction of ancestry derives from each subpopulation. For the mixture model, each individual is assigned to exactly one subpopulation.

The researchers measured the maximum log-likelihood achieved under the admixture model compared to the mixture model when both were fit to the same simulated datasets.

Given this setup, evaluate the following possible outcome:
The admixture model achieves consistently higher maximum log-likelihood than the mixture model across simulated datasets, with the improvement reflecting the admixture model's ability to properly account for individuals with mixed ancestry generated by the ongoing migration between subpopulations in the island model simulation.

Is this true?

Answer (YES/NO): NO